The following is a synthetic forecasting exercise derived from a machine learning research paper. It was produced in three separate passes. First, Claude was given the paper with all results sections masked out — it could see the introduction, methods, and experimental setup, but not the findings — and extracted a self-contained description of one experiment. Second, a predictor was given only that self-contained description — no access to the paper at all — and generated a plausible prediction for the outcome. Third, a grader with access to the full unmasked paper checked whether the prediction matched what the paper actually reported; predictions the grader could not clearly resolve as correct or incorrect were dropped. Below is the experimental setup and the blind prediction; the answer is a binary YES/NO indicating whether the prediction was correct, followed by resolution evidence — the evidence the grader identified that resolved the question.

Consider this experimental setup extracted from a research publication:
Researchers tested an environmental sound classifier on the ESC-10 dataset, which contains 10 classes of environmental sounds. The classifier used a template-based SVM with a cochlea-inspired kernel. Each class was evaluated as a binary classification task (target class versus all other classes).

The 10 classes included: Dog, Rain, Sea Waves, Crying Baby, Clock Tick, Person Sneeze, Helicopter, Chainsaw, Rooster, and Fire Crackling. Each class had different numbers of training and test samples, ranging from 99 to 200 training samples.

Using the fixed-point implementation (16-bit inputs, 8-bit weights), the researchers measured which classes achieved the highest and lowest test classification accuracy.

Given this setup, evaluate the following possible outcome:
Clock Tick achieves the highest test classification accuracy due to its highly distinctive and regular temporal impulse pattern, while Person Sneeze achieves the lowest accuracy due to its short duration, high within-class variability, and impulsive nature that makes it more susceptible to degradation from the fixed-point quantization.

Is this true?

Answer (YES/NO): NO